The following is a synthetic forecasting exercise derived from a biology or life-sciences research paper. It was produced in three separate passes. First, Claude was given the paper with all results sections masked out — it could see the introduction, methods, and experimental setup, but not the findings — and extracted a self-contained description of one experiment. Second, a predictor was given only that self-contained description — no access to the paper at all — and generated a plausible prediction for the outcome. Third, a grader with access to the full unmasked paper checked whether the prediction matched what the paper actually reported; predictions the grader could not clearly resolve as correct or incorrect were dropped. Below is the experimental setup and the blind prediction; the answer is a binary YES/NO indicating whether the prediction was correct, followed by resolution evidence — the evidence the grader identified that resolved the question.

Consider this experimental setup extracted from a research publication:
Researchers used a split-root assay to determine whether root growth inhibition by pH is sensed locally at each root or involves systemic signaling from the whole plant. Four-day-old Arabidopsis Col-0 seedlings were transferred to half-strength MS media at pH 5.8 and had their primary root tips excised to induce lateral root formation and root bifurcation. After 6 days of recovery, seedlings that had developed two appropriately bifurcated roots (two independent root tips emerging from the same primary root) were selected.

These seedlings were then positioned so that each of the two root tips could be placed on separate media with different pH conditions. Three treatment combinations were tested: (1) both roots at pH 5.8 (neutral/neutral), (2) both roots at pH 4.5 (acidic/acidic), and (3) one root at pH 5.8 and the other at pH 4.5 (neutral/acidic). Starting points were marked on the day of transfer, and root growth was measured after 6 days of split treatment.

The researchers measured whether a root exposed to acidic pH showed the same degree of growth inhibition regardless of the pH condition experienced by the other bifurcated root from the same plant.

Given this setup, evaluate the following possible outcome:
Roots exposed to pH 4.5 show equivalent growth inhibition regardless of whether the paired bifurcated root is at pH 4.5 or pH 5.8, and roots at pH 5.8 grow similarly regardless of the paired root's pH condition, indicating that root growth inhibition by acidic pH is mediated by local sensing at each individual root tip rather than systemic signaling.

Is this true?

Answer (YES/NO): NO